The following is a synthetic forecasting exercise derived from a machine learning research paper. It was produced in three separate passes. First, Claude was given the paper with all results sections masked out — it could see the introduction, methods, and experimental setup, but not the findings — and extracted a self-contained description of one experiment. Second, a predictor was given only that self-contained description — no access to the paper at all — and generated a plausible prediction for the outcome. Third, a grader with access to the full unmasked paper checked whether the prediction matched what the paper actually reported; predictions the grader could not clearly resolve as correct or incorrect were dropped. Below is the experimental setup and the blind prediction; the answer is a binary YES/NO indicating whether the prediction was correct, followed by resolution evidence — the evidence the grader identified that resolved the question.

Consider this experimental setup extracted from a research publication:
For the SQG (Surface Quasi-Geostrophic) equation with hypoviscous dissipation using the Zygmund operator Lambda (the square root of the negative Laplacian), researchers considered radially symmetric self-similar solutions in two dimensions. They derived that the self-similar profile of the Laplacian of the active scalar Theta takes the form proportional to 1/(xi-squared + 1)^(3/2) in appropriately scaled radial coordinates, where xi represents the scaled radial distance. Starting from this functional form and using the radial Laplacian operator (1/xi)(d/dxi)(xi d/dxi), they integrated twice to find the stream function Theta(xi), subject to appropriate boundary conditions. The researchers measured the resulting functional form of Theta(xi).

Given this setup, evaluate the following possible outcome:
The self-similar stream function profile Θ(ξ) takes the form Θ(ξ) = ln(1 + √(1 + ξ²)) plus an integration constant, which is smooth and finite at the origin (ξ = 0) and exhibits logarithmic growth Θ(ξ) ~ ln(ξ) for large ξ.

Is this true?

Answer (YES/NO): NO